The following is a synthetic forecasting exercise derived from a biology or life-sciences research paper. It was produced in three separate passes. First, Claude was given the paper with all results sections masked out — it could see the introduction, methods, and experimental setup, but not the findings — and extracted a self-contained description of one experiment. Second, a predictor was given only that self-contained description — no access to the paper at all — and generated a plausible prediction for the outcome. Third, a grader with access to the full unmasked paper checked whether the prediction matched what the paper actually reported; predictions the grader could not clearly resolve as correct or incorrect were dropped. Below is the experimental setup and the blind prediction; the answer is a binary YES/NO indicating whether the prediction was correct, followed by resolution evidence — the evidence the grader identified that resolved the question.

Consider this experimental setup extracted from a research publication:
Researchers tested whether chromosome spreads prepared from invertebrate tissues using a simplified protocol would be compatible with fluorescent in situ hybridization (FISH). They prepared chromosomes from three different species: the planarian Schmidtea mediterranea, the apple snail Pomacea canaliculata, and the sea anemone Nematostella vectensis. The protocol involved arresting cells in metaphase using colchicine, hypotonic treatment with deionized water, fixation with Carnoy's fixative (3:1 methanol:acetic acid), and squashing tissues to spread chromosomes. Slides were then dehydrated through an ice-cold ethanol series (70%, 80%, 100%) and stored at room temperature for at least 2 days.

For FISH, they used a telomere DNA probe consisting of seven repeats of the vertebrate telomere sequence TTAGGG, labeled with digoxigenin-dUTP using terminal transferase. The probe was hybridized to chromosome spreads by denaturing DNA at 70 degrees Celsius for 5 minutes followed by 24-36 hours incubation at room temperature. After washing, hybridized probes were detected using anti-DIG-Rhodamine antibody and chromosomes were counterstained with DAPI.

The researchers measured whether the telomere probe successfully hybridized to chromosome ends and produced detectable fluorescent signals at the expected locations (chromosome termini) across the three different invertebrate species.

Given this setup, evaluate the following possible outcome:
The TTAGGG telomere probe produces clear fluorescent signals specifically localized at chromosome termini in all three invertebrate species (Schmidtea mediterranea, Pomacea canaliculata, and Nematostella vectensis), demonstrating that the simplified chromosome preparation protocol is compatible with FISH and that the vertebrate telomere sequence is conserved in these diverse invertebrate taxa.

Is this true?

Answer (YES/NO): YES